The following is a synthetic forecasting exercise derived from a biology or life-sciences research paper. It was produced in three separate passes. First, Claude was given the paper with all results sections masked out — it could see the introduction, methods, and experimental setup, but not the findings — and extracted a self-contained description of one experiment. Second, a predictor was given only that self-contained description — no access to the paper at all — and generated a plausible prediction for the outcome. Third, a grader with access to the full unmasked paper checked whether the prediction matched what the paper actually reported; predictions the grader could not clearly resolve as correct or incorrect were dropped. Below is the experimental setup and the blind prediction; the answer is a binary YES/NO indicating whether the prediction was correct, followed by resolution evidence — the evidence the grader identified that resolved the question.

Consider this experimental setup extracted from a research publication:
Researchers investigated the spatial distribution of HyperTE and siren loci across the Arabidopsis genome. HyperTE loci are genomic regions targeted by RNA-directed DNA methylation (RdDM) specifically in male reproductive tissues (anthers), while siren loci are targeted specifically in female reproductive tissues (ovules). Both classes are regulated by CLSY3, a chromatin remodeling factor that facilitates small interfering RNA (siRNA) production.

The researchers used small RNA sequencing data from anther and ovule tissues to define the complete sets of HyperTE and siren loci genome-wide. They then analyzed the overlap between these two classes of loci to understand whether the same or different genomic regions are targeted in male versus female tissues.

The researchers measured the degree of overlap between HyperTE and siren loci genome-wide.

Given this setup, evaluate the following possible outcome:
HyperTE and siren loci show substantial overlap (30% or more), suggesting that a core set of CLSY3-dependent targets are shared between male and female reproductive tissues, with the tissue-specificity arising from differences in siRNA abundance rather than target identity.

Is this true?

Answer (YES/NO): NO